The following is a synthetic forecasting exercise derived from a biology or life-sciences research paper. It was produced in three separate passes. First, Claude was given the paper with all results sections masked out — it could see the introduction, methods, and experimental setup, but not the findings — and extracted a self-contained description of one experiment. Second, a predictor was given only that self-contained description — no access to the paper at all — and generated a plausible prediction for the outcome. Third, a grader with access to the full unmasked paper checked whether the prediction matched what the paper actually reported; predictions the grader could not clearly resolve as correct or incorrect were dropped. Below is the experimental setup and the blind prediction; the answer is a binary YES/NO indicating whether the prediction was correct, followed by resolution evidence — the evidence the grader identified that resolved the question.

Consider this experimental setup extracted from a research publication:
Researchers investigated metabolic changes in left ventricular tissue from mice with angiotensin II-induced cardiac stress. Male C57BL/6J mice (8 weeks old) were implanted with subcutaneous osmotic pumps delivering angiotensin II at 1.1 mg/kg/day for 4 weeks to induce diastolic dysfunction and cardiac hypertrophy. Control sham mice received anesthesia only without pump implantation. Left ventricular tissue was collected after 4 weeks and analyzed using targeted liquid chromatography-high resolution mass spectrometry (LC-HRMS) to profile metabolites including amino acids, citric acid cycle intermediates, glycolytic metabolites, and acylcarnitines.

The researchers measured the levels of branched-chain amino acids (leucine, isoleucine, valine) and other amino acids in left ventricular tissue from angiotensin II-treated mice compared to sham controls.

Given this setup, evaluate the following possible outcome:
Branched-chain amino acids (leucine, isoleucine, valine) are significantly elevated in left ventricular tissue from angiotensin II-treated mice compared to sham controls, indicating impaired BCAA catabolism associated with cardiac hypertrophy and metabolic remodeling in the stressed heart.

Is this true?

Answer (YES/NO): NO